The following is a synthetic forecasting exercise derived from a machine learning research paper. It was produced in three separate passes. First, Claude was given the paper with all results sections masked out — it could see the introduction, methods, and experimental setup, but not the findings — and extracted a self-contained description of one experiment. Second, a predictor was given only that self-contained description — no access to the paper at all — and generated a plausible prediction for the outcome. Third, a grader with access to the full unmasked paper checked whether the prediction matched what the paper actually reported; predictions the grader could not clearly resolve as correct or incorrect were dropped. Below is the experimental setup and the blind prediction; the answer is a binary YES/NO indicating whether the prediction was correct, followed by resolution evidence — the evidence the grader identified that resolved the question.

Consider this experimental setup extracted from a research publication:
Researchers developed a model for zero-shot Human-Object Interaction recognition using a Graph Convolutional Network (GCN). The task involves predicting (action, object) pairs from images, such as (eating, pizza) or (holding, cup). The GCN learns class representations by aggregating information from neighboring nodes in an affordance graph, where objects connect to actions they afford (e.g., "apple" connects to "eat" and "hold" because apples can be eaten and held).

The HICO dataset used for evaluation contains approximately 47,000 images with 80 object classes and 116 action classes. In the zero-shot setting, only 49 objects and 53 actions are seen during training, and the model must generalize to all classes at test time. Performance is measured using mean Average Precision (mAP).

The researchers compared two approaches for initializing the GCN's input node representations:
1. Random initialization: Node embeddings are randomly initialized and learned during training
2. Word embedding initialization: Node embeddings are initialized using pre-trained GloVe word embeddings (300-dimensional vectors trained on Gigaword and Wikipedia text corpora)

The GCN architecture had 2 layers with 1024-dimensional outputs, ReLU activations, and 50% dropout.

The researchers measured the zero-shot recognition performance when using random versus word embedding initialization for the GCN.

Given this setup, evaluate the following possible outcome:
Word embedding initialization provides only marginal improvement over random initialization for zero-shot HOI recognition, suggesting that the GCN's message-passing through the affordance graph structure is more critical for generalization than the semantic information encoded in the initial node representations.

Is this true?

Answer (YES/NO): NO